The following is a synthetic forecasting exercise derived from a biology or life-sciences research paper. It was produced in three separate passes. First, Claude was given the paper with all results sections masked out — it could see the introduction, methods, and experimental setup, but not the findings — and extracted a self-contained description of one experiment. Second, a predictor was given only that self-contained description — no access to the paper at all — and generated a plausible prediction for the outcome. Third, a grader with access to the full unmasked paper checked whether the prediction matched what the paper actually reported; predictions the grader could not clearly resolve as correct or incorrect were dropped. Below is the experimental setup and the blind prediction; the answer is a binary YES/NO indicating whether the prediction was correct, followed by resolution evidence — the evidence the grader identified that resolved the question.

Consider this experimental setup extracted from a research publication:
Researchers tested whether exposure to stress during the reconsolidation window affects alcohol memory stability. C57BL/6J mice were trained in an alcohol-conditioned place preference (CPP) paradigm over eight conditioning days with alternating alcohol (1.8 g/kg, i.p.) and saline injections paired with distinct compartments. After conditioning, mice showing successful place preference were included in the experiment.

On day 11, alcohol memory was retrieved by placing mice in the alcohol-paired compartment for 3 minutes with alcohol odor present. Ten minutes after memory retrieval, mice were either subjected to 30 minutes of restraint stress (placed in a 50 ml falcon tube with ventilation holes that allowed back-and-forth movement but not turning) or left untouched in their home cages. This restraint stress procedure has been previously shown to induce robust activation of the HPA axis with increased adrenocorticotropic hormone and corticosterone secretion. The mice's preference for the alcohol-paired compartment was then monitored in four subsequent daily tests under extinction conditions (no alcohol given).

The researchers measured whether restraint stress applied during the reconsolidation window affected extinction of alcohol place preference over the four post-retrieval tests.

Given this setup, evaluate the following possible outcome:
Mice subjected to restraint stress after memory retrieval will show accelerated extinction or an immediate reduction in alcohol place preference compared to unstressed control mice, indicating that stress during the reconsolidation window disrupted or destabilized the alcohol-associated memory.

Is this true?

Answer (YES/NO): NO